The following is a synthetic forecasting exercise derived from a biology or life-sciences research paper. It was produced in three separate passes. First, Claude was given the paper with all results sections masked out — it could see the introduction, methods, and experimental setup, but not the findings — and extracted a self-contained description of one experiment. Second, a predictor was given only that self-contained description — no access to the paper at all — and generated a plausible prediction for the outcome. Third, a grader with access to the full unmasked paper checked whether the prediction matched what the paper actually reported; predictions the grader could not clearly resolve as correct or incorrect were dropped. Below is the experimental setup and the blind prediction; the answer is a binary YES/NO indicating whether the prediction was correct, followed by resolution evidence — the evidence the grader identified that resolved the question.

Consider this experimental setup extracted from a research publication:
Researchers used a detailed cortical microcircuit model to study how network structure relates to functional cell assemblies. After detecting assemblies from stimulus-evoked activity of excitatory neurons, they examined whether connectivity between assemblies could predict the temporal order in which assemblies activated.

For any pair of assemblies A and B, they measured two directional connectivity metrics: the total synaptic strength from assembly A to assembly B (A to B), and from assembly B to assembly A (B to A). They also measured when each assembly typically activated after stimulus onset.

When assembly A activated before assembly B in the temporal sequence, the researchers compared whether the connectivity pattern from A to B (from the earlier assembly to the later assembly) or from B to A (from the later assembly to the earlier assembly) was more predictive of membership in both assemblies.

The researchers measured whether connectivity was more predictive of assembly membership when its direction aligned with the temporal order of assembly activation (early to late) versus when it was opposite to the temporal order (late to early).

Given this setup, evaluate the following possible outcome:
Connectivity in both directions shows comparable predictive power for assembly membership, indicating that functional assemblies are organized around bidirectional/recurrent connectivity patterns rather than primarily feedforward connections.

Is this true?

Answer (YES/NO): NO